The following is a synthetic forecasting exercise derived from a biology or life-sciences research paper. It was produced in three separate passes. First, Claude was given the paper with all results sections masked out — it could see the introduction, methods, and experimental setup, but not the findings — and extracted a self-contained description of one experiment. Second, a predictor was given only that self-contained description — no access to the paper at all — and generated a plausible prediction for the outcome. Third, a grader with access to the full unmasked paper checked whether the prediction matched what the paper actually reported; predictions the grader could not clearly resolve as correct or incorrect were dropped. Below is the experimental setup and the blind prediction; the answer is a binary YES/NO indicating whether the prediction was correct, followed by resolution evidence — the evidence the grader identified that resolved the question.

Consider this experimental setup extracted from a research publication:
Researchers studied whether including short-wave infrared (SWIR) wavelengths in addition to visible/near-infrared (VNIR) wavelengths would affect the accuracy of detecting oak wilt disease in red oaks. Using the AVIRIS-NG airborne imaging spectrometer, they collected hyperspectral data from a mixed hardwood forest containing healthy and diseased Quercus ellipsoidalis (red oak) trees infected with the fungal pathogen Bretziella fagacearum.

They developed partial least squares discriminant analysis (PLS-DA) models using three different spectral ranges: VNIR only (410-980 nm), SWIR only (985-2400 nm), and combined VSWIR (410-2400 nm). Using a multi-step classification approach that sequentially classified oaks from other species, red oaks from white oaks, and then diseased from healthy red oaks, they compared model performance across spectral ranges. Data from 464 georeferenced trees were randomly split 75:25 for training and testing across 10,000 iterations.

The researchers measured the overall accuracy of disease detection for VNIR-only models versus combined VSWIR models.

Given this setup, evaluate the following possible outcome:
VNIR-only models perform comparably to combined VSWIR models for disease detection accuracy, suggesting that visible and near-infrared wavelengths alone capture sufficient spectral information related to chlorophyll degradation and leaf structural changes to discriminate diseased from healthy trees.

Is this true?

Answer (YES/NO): NO